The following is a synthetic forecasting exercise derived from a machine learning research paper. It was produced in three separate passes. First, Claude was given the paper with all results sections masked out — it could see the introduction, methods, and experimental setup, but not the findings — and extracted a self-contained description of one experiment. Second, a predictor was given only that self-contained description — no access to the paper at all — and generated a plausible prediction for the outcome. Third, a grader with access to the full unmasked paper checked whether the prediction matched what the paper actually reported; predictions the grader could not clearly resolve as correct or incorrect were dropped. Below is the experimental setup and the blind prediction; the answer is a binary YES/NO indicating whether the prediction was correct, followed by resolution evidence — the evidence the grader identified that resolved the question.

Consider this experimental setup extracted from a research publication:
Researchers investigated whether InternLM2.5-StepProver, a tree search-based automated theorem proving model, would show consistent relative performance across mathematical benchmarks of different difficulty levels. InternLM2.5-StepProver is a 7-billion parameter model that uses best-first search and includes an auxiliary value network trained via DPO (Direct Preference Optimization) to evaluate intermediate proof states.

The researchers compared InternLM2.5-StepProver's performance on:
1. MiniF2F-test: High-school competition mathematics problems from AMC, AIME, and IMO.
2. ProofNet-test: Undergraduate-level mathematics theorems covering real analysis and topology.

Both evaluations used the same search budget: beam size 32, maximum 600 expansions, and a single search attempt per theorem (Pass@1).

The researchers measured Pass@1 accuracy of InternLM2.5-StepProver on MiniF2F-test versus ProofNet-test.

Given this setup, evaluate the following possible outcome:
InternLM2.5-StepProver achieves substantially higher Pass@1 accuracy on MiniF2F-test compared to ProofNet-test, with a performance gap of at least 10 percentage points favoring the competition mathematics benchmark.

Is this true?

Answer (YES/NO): YES